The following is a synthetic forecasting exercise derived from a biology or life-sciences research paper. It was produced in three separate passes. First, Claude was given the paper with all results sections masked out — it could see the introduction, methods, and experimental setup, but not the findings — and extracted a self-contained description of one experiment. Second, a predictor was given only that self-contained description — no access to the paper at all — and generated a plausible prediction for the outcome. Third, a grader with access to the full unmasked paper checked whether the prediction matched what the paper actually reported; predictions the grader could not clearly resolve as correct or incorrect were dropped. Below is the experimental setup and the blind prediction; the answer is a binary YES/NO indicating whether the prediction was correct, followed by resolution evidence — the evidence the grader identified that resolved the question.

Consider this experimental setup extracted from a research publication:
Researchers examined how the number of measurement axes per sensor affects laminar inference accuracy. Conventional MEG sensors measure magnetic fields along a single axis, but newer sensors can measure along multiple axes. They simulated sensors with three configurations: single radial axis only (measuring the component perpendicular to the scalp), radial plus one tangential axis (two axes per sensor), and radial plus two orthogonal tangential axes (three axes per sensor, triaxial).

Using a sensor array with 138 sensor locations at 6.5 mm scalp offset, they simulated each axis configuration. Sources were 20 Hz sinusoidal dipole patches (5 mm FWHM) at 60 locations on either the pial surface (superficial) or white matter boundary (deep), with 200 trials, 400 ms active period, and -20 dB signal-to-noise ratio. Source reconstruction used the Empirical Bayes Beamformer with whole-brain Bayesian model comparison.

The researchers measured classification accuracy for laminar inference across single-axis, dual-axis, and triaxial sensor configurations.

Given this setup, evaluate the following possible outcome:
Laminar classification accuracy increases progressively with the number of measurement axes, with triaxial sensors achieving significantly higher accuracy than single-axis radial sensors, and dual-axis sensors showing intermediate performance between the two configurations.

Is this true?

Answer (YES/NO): YES